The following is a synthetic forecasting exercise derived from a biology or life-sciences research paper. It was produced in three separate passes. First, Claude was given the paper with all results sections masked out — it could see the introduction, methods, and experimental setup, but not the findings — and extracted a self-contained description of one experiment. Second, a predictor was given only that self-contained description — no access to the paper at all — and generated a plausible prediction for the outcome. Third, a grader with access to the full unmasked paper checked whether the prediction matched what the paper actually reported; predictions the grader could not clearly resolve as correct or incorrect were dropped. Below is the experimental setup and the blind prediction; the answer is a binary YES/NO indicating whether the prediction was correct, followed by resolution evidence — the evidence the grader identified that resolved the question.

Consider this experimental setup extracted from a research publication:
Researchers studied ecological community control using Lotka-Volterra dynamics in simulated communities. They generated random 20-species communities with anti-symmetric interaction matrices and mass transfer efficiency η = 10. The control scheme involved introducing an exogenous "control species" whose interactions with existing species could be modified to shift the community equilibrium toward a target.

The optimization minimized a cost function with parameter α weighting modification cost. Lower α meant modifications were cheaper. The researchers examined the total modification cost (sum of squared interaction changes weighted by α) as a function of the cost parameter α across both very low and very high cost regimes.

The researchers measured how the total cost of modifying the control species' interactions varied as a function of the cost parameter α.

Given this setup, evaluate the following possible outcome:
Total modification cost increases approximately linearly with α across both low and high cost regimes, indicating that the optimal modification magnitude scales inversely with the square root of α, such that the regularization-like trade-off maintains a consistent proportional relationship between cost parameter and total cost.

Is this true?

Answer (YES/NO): NO